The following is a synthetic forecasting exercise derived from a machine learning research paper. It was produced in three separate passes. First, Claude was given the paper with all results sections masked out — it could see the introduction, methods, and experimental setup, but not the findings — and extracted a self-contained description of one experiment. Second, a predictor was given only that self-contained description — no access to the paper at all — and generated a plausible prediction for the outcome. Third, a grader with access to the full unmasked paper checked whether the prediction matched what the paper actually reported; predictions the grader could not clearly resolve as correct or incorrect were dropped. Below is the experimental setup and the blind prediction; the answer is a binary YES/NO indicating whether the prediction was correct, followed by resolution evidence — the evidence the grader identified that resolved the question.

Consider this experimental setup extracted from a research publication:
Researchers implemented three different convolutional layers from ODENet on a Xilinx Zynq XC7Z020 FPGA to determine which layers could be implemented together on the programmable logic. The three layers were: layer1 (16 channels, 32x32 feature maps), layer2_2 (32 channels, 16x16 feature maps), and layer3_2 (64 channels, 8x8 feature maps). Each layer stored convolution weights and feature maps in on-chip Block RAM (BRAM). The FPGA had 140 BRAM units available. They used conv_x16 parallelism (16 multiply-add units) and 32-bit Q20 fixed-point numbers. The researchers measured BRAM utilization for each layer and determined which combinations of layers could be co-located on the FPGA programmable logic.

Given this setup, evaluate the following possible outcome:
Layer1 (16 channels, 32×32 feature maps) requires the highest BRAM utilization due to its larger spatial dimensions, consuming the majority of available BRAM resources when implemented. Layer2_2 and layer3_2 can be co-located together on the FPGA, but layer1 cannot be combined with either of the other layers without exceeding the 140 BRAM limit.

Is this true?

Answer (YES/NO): NO